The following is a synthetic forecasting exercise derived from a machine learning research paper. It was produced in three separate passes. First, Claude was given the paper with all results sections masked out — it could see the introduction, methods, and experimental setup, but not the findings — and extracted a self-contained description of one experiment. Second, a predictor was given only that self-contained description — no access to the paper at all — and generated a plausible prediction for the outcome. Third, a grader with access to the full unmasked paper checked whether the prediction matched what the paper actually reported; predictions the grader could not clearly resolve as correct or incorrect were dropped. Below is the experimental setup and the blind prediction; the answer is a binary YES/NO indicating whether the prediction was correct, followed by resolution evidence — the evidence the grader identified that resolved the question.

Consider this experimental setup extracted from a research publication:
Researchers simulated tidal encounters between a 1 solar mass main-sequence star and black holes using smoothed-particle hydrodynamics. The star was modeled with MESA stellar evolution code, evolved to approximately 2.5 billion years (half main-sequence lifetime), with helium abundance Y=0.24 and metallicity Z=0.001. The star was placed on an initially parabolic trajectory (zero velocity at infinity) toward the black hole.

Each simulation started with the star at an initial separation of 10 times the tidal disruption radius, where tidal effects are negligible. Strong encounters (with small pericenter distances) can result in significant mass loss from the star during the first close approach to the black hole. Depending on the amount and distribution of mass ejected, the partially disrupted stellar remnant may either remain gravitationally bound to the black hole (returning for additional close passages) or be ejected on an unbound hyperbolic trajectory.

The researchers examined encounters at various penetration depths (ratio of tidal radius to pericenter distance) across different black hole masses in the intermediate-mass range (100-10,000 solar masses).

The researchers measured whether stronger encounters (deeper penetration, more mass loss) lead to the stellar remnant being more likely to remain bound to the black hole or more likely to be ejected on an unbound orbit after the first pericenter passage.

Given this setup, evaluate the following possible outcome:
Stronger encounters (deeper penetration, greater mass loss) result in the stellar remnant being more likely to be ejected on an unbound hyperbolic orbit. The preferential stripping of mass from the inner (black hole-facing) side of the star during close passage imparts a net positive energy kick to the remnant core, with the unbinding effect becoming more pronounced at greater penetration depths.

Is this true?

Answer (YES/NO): YES